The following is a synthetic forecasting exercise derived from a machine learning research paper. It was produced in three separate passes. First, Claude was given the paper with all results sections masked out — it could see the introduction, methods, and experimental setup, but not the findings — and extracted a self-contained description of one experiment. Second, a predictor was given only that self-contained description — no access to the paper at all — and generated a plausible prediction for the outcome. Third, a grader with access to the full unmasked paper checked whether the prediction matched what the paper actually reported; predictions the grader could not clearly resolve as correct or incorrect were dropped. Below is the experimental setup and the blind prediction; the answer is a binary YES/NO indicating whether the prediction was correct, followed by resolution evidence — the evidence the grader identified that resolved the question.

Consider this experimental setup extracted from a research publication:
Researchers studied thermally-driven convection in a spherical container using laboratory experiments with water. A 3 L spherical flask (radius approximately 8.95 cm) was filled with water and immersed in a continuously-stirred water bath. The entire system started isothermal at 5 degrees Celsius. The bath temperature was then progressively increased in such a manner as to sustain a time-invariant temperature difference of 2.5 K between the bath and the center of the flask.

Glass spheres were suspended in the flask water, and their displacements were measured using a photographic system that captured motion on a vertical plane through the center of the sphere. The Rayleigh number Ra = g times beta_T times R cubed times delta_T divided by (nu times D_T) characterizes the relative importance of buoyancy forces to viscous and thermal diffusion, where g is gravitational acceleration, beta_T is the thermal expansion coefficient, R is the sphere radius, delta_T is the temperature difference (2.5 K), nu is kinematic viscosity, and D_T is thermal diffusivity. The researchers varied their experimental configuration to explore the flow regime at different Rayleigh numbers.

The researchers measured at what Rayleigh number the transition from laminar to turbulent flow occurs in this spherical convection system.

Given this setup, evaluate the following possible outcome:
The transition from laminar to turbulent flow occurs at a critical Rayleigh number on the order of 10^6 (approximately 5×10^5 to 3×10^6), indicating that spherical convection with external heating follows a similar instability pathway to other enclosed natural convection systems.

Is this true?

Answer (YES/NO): NO